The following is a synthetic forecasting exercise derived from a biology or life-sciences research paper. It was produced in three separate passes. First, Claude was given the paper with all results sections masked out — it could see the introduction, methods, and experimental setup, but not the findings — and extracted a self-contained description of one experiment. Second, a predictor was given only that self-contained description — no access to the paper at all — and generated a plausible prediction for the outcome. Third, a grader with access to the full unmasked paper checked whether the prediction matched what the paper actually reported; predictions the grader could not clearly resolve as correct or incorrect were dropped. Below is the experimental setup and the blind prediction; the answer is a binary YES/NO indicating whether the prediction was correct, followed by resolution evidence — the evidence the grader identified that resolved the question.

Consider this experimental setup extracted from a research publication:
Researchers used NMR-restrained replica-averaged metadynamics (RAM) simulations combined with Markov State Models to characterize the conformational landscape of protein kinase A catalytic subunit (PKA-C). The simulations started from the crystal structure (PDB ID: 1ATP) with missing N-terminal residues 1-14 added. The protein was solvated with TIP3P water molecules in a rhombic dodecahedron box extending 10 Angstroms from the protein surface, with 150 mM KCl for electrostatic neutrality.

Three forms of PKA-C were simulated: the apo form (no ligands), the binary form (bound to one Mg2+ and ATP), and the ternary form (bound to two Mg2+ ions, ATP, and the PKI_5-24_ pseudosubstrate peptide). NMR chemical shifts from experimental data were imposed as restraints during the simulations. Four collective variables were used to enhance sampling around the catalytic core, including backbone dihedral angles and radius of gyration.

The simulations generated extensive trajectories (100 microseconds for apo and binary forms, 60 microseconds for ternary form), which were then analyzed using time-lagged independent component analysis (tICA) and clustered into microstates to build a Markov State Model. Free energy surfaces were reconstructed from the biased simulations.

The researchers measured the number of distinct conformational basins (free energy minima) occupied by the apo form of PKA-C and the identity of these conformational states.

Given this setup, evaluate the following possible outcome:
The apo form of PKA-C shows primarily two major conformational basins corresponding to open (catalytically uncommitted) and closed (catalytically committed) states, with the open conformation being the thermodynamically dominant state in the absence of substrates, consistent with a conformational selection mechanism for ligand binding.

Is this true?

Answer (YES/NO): NO